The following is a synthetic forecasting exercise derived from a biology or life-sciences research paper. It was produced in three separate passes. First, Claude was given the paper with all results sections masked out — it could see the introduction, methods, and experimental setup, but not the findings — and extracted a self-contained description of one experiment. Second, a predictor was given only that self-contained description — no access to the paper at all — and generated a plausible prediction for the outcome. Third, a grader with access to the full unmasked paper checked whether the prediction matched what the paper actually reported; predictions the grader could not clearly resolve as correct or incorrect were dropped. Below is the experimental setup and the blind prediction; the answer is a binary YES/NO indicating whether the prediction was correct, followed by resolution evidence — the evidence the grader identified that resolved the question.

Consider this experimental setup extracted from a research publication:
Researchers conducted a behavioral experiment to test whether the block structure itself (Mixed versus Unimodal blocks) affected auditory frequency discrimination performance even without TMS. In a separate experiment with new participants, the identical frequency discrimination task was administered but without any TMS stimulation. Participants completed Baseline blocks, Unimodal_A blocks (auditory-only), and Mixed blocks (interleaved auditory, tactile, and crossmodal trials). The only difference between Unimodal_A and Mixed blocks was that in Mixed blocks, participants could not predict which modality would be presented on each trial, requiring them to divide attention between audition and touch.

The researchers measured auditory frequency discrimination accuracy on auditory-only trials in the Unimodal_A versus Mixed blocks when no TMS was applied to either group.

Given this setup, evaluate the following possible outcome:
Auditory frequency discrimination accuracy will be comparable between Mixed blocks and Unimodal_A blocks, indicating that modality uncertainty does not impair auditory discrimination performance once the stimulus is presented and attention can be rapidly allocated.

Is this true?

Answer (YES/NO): YES